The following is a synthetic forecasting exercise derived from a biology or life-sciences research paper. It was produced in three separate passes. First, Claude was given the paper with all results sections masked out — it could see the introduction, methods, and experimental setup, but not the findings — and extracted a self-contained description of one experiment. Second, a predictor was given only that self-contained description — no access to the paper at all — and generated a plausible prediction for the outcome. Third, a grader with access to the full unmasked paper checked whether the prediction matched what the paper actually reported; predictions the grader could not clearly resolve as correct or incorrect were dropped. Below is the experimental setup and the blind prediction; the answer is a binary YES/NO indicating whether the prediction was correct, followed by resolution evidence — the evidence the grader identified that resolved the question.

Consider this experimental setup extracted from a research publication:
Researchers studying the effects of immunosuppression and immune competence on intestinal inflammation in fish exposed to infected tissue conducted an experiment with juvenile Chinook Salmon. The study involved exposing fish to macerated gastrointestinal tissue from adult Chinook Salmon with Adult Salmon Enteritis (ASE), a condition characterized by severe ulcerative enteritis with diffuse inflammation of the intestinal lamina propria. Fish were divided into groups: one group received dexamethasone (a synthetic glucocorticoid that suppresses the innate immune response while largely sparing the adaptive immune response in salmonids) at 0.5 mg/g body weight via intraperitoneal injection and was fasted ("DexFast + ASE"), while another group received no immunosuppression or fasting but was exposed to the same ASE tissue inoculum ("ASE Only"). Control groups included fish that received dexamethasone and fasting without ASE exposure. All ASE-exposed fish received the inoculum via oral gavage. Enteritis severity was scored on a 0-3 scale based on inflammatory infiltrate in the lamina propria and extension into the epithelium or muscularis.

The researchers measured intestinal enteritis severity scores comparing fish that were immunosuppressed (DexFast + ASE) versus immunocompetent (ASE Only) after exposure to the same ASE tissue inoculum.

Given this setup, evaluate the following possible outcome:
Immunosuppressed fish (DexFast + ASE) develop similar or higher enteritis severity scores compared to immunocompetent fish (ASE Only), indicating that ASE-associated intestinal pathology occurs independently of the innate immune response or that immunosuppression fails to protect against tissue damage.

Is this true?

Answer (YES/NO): NO